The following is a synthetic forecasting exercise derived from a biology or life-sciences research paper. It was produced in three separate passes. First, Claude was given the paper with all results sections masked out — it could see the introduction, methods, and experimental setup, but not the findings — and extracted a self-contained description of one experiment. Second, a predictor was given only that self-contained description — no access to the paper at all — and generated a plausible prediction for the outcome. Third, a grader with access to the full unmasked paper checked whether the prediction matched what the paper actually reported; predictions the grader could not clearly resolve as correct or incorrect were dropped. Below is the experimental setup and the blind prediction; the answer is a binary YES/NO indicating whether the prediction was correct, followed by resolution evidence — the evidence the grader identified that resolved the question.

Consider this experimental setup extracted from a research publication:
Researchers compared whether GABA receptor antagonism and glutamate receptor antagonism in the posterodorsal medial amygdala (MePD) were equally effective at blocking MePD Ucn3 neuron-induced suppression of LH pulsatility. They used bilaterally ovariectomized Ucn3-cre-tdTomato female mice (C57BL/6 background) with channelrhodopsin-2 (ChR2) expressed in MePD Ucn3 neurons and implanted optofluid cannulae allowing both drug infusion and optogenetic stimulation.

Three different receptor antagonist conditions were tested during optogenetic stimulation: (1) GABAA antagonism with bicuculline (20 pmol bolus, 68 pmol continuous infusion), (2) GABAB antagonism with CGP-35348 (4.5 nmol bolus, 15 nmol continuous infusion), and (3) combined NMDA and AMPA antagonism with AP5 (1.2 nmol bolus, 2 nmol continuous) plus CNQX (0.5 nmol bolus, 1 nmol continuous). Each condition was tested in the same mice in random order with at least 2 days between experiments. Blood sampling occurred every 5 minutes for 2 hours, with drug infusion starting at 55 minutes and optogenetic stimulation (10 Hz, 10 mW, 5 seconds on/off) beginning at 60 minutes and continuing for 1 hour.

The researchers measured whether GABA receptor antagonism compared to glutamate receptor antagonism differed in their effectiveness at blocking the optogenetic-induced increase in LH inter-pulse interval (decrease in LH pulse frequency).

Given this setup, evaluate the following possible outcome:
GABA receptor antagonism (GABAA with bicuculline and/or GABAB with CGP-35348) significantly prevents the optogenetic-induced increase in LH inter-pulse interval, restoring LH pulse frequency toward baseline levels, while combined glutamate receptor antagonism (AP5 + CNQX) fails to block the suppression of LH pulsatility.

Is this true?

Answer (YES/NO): NO